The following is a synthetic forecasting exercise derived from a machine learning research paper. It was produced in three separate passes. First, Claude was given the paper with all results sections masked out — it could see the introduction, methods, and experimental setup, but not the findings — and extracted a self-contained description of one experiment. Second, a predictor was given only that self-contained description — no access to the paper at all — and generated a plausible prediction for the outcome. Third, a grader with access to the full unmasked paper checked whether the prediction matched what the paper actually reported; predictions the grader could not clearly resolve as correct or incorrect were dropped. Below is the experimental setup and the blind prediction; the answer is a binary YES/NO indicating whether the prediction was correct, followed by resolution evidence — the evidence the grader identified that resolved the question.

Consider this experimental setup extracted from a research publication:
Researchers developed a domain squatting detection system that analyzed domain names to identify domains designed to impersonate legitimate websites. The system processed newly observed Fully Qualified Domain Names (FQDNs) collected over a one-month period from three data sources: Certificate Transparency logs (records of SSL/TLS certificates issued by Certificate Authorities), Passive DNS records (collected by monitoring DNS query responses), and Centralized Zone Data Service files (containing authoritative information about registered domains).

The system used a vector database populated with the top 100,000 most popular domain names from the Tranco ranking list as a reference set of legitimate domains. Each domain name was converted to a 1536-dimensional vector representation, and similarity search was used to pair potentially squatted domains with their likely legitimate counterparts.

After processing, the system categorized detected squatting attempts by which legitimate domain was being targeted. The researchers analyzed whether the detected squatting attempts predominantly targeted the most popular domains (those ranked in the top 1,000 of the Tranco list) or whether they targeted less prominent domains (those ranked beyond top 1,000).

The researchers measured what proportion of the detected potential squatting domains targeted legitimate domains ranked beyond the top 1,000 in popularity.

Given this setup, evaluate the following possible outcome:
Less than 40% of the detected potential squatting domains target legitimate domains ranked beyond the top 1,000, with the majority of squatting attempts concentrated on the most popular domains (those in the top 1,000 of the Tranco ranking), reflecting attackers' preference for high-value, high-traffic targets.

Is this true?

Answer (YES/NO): NO